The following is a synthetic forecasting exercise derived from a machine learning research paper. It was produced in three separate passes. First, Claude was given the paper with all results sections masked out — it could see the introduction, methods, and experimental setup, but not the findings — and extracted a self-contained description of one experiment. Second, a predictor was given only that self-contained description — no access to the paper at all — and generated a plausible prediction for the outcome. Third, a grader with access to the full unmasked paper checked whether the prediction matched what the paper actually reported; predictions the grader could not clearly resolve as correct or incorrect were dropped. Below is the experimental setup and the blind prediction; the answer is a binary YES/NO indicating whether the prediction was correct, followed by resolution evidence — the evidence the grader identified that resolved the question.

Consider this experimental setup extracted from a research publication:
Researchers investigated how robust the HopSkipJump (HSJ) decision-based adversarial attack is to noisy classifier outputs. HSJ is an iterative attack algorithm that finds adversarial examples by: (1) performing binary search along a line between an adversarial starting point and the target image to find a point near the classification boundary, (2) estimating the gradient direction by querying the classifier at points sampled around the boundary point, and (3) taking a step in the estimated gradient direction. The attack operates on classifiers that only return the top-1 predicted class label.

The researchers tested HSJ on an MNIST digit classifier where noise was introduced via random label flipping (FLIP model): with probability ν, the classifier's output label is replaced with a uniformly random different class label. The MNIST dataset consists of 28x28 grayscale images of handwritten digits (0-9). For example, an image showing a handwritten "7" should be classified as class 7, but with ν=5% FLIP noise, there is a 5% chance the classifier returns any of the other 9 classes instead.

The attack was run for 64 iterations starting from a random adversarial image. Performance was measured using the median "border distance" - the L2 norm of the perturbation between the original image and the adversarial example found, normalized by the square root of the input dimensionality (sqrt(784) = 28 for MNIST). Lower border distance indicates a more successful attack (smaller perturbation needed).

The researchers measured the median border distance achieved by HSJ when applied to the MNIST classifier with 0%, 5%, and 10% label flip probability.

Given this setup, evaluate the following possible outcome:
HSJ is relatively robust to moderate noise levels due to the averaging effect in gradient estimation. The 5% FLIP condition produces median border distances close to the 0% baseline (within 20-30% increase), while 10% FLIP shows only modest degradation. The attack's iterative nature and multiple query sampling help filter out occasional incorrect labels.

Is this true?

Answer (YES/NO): NO